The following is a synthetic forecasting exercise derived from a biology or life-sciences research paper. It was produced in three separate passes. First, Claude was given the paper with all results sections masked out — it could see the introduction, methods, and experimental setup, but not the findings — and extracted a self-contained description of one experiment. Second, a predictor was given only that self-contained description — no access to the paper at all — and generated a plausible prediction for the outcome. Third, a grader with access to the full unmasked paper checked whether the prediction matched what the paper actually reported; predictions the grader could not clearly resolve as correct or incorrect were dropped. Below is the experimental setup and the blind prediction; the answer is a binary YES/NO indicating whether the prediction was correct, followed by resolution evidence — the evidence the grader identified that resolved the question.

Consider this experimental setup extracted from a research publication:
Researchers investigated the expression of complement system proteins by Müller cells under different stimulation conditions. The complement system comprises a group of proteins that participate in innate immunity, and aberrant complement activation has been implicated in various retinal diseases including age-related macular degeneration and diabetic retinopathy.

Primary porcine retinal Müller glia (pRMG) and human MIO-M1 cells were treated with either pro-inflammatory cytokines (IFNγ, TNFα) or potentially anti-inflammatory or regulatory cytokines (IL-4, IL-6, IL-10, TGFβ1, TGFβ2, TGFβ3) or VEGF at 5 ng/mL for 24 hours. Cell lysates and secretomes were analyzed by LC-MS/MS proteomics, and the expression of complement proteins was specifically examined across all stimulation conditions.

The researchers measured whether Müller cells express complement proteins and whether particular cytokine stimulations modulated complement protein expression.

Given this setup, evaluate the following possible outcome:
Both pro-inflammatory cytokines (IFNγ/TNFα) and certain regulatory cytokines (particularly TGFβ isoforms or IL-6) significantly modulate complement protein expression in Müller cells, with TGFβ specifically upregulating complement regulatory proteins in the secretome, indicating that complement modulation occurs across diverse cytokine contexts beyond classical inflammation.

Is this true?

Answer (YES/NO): YES